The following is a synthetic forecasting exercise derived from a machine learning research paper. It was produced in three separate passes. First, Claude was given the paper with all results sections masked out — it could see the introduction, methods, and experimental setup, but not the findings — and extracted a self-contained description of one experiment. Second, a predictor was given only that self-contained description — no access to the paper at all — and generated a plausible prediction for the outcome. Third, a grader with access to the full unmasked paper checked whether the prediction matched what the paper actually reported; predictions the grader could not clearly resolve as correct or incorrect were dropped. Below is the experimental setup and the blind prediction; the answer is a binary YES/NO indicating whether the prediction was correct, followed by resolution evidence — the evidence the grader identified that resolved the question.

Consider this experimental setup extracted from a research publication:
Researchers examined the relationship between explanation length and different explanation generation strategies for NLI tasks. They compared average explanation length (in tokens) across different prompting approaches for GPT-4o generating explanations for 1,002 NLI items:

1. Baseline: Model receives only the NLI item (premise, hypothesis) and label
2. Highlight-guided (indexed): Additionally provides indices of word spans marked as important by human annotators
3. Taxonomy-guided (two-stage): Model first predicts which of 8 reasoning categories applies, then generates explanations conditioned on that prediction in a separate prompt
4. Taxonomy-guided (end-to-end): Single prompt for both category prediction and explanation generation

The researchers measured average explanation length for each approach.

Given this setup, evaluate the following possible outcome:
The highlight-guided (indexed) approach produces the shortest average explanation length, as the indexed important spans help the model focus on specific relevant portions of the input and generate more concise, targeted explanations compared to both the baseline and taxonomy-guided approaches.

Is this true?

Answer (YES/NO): NO